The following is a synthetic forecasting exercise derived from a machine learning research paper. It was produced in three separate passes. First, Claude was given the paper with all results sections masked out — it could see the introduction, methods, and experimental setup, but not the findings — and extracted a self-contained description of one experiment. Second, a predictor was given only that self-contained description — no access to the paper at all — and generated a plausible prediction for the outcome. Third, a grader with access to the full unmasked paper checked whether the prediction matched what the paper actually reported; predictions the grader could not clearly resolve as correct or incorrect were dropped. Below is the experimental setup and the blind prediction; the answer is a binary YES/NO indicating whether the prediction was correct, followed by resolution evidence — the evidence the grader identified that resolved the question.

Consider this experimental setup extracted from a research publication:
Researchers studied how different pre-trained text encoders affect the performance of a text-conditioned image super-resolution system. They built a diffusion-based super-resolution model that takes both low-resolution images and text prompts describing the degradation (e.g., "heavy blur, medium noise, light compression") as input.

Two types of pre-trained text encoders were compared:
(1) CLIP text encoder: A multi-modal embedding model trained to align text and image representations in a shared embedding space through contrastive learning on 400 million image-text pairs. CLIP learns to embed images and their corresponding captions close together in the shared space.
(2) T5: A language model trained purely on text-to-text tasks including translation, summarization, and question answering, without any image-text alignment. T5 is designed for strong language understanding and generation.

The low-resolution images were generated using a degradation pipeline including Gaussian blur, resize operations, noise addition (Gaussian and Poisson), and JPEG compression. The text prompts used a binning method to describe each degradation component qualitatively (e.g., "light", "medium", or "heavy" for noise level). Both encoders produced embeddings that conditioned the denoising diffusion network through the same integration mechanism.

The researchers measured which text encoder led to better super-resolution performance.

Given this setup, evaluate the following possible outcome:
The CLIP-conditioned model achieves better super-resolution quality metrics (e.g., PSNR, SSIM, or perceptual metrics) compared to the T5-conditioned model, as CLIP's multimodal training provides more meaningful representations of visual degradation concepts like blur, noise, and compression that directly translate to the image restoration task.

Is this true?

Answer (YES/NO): NO